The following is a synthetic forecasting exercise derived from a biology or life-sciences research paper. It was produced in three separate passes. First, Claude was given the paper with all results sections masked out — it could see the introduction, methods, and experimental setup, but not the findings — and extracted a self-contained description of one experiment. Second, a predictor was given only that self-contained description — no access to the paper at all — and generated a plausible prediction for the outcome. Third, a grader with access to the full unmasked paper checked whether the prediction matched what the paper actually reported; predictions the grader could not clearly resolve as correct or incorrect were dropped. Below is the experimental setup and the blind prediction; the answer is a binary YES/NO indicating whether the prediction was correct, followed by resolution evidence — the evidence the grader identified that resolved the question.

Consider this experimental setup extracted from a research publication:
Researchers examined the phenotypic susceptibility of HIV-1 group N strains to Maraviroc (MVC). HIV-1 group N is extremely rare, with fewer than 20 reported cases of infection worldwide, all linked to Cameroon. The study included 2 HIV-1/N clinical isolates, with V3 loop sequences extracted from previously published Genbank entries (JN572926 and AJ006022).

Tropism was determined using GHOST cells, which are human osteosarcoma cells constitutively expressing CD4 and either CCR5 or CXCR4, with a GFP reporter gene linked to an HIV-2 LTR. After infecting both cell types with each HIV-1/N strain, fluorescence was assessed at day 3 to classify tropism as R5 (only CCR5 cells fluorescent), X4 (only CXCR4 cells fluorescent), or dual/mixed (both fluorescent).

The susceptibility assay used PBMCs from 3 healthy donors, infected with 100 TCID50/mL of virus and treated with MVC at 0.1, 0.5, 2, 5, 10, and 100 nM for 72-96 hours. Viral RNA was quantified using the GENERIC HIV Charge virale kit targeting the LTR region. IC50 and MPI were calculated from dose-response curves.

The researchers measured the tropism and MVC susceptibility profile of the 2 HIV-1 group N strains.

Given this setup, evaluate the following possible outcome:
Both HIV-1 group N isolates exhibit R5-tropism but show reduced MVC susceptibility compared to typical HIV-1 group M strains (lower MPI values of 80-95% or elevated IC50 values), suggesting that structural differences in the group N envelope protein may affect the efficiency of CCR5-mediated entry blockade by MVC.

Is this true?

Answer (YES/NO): NO